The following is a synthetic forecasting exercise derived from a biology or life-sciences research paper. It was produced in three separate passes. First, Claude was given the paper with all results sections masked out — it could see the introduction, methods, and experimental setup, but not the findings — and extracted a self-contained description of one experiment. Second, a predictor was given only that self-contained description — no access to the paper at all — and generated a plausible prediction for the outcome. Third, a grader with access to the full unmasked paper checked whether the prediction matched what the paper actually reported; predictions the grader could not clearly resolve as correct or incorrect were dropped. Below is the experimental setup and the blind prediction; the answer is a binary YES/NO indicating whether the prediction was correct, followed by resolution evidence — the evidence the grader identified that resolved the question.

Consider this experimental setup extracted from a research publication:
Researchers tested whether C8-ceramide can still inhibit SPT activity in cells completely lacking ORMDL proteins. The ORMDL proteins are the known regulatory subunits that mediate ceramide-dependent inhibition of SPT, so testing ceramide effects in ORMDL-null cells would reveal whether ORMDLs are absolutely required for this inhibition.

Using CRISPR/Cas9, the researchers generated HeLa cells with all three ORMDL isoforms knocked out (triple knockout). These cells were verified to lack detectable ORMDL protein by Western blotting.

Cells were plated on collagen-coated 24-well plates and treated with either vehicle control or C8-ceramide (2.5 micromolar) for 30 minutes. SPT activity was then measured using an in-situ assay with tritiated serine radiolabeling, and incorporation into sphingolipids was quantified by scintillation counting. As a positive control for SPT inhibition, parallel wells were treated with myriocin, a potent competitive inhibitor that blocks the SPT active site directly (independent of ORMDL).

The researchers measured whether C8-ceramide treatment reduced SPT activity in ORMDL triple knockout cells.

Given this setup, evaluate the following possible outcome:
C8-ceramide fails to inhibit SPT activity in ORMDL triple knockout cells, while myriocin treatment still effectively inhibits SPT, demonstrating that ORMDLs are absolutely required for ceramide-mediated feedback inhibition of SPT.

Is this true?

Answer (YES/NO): YES